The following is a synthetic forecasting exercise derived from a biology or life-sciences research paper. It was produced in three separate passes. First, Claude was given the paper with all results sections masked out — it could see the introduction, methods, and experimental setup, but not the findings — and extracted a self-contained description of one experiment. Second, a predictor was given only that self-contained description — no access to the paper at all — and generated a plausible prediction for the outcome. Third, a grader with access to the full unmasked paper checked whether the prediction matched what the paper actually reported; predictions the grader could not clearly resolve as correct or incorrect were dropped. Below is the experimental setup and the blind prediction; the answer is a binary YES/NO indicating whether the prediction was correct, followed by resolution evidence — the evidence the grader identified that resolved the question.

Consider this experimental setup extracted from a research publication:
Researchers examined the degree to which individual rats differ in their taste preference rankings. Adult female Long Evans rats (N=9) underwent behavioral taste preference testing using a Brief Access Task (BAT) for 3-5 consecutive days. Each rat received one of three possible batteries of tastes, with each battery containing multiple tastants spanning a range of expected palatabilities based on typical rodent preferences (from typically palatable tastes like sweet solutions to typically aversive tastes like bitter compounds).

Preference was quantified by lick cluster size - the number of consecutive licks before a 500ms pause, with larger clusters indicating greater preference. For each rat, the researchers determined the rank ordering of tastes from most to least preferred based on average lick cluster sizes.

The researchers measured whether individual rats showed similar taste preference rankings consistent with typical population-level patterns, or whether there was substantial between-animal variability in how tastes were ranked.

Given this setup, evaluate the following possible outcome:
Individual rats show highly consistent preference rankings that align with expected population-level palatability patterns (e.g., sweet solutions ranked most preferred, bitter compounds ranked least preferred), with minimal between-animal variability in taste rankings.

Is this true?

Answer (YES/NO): NO